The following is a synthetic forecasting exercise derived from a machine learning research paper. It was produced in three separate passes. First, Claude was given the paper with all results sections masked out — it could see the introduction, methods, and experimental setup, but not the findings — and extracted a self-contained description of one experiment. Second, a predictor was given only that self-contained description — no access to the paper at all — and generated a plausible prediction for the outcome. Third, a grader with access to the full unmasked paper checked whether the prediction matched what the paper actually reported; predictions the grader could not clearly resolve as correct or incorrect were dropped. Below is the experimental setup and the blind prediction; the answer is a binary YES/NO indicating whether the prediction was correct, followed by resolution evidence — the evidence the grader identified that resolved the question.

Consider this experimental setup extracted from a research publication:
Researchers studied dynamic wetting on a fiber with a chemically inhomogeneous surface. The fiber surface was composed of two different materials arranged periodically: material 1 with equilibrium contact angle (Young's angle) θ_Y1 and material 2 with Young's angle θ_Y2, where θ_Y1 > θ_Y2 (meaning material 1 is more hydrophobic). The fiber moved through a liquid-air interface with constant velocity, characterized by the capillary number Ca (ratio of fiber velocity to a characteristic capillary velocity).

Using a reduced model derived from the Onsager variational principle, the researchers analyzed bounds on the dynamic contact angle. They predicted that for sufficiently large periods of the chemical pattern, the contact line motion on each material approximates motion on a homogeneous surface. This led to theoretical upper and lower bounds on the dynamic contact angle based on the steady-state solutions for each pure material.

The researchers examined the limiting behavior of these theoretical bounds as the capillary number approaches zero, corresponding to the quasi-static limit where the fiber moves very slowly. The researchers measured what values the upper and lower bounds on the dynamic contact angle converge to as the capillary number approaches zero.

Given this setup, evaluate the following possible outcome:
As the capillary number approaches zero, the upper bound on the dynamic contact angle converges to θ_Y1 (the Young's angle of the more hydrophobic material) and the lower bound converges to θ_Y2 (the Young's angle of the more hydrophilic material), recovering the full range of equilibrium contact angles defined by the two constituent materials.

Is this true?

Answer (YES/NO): YES